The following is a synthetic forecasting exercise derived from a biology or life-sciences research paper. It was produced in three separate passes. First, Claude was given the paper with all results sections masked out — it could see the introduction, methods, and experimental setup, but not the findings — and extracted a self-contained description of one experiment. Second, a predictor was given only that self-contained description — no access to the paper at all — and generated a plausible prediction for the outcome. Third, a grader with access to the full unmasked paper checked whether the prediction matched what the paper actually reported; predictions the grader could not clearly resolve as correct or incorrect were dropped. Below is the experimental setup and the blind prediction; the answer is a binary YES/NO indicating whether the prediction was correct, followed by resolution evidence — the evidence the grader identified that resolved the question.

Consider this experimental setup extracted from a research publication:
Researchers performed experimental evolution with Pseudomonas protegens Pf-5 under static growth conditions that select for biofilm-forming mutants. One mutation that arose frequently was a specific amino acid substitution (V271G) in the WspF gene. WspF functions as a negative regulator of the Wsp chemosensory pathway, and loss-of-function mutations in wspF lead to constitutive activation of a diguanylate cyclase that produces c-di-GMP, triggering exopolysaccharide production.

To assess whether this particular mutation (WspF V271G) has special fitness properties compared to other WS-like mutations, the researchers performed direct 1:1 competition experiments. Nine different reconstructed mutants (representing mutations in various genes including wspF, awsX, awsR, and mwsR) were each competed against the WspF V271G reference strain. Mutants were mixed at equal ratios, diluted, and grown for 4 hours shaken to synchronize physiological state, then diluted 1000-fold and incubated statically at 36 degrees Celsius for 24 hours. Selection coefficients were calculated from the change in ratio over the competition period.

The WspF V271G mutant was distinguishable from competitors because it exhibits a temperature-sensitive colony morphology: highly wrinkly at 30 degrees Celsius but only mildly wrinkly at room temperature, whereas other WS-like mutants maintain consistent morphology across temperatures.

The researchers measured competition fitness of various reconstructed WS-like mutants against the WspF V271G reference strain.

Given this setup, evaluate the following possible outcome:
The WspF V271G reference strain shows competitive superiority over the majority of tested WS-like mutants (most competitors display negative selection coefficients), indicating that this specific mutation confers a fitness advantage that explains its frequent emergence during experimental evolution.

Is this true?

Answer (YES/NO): NO